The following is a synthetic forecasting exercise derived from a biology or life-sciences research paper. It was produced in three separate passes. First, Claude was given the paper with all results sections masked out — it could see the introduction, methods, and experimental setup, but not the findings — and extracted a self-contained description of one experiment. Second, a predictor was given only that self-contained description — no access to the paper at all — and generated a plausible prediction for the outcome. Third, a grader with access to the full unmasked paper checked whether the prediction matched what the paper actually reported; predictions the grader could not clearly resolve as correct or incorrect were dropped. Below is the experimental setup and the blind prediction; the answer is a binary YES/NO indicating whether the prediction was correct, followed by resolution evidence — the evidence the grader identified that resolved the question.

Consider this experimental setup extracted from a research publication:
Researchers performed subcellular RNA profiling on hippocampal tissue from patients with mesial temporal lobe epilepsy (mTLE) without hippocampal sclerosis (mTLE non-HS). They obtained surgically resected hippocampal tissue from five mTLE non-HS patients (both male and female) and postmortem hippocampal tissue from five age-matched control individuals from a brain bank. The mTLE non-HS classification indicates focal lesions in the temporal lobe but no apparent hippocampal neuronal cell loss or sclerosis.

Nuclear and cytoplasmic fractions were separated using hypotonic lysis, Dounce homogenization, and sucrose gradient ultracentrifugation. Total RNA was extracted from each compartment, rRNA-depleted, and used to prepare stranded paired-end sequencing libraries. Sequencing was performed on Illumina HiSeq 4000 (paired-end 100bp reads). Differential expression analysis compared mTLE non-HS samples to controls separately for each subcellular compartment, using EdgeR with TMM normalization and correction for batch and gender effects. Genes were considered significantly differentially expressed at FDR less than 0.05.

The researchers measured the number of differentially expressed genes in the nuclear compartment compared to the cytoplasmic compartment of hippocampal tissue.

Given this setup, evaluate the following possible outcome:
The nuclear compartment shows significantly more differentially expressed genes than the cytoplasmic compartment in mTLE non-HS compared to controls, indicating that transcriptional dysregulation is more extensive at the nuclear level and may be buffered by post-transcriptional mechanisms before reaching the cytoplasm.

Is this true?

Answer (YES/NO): YES